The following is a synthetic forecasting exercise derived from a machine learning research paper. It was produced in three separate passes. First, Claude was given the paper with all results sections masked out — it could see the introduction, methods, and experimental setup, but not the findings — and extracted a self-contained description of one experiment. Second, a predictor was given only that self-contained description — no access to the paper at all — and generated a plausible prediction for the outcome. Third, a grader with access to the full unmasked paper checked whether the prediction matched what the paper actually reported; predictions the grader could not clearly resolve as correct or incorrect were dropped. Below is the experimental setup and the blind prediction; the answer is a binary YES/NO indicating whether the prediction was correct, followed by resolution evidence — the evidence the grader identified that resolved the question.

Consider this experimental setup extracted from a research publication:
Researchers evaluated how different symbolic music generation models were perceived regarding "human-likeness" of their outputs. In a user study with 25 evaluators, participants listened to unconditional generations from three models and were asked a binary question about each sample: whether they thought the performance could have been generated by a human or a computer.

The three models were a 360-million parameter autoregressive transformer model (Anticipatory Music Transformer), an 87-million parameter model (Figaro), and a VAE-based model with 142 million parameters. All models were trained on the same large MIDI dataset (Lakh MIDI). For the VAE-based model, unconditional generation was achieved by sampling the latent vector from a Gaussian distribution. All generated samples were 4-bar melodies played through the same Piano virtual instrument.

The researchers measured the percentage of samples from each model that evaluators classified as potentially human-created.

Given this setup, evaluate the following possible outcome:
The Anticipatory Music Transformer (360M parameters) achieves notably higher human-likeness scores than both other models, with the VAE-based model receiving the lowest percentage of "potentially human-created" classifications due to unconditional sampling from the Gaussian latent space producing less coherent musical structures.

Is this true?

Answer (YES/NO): NO